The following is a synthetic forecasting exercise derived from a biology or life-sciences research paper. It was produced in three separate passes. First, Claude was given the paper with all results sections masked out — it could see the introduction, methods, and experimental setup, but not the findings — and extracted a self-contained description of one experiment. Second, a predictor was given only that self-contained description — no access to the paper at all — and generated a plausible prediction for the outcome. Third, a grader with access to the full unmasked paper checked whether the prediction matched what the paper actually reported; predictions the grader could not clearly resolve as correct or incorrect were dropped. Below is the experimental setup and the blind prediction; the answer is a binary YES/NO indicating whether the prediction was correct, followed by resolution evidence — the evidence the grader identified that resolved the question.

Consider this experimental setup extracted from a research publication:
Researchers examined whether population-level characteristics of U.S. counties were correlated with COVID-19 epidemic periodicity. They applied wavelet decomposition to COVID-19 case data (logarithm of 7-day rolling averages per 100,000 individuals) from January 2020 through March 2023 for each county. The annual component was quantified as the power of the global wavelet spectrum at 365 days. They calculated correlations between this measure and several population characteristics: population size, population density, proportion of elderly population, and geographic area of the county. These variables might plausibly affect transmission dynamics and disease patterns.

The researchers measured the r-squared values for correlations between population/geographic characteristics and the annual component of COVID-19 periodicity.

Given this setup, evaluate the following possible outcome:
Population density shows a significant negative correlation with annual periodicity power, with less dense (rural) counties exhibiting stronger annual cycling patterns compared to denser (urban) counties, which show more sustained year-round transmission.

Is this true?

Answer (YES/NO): NO